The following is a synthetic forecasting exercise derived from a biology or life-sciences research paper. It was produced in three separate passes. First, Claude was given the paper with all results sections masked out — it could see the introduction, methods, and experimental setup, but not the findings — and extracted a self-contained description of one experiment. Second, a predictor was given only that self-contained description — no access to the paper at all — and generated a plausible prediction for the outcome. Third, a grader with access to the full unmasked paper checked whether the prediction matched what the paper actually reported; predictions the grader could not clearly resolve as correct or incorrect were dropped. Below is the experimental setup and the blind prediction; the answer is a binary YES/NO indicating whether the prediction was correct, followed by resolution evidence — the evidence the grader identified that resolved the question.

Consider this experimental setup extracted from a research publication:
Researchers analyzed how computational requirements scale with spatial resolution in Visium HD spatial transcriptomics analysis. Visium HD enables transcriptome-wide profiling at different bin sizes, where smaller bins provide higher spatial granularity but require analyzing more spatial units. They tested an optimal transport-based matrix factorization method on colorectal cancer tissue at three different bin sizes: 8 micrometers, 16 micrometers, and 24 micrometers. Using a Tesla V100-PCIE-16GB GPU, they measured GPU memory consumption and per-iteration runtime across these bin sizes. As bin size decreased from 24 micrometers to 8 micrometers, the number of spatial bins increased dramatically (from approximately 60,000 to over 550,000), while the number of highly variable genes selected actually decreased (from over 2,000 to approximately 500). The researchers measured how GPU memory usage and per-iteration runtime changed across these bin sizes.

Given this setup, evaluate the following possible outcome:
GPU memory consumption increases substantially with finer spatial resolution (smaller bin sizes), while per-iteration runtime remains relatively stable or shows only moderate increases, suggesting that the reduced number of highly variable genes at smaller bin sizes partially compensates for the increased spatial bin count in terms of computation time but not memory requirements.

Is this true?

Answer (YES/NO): NO